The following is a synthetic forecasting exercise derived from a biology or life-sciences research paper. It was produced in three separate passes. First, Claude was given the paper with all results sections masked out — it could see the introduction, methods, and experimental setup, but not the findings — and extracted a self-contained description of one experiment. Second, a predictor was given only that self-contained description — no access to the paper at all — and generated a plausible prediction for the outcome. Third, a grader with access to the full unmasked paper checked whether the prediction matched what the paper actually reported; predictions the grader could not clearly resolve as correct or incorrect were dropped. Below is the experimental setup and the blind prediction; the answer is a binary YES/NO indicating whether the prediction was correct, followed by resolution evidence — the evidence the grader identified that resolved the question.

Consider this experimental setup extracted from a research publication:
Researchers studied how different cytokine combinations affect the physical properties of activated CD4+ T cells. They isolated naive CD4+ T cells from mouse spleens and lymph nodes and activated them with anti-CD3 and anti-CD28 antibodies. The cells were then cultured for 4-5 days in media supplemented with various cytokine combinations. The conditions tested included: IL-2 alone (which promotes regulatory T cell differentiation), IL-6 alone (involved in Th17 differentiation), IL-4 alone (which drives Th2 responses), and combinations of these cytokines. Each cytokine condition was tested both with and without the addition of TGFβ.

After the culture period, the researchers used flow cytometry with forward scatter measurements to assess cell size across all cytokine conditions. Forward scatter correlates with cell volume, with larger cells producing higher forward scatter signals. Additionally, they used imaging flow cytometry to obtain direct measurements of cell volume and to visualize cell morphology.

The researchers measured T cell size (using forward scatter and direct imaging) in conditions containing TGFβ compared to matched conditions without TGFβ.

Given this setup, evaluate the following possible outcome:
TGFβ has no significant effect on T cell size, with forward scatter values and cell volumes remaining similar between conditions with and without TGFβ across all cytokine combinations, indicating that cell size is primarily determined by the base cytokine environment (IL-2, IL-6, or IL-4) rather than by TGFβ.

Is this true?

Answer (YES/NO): NO